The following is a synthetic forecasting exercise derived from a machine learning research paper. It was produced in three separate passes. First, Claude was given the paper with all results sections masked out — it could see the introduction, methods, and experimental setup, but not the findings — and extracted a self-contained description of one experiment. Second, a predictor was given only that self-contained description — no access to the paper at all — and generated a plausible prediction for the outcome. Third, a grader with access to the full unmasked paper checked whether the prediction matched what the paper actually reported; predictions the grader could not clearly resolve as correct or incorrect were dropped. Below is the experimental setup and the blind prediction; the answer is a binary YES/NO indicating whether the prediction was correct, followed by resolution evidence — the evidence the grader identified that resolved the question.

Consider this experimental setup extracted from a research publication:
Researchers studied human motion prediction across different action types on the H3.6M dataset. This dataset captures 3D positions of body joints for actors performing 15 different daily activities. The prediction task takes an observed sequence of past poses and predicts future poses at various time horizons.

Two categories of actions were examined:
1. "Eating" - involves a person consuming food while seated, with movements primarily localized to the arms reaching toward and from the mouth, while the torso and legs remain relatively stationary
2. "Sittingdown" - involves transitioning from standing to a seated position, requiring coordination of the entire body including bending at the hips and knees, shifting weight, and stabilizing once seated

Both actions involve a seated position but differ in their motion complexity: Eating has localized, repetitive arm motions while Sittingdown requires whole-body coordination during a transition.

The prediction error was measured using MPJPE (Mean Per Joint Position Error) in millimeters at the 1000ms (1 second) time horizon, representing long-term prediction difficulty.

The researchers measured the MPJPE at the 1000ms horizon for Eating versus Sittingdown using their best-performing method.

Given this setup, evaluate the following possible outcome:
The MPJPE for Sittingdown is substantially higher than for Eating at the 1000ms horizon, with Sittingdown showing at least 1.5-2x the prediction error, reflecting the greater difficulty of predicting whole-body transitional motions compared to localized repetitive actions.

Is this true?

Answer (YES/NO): YES